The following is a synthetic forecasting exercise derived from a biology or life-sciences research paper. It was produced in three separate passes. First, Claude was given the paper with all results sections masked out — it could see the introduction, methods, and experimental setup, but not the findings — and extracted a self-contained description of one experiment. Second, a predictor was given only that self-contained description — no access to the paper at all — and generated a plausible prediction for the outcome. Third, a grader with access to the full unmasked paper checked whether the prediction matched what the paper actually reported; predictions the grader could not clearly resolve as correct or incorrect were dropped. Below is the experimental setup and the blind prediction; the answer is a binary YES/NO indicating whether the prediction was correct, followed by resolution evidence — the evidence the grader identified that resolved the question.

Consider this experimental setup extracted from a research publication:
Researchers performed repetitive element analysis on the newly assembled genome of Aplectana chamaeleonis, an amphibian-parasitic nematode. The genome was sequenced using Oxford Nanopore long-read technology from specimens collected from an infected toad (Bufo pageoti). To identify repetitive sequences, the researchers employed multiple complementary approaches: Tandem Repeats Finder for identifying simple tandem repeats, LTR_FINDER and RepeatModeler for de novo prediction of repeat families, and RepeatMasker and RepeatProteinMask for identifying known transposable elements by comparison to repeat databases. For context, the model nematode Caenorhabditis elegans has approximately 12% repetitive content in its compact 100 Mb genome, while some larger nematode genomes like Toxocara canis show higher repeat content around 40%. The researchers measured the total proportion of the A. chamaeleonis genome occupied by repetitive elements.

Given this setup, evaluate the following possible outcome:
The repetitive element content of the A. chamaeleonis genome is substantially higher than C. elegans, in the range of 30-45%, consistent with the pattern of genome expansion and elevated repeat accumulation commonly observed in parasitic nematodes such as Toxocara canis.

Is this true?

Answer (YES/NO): NO